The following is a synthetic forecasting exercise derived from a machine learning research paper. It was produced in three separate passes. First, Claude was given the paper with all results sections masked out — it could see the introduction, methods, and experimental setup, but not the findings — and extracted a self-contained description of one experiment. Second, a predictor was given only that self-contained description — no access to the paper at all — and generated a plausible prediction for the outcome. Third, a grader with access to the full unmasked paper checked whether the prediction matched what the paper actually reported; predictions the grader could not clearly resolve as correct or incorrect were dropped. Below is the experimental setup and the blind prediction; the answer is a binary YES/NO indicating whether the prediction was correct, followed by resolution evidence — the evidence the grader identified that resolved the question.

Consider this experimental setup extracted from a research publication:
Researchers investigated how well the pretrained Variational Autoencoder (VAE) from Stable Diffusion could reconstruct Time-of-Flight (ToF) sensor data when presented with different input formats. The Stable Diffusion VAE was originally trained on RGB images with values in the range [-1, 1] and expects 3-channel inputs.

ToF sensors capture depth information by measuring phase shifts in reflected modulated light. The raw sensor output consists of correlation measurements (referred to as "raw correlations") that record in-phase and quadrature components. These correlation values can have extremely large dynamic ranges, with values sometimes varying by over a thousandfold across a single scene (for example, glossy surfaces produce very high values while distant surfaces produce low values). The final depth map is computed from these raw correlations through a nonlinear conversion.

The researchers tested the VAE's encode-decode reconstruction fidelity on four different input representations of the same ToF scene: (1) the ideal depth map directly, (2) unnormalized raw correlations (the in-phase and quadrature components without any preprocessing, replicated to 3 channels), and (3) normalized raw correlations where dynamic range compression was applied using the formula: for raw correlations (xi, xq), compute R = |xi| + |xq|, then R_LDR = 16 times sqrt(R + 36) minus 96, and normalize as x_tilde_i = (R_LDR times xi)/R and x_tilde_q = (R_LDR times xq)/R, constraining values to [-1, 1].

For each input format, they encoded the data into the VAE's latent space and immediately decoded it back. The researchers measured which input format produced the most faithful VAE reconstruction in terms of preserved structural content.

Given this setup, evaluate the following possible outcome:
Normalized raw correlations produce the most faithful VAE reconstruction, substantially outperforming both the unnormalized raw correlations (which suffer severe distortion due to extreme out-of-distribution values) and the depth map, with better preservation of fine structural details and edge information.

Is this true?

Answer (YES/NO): YES